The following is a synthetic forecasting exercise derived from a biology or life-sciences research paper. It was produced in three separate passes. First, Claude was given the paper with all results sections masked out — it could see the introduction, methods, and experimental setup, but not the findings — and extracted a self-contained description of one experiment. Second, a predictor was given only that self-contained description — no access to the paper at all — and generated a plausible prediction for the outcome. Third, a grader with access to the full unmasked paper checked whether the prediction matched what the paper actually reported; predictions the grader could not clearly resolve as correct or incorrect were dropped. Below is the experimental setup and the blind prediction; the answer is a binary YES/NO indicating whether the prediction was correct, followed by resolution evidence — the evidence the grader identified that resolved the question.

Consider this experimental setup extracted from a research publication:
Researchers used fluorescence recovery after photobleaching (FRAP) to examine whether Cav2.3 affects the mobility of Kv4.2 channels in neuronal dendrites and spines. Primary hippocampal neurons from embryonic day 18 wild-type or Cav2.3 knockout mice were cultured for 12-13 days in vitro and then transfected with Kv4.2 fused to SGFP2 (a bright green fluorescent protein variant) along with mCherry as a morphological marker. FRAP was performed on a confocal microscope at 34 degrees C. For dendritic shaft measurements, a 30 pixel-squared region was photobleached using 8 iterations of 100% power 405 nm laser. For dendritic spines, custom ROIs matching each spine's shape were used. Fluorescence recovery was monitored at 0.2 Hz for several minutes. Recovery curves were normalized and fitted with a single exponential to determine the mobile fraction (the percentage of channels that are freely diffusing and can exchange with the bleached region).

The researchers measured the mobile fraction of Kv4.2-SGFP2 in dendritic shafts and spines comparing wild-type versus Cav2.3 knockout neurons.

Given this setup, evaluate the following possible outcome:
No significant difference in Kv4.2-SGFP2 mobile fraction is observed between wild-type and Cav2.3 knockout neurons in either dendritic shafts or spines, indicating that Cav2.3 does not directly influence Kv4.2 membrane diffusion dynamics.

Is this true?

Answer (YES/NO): NO